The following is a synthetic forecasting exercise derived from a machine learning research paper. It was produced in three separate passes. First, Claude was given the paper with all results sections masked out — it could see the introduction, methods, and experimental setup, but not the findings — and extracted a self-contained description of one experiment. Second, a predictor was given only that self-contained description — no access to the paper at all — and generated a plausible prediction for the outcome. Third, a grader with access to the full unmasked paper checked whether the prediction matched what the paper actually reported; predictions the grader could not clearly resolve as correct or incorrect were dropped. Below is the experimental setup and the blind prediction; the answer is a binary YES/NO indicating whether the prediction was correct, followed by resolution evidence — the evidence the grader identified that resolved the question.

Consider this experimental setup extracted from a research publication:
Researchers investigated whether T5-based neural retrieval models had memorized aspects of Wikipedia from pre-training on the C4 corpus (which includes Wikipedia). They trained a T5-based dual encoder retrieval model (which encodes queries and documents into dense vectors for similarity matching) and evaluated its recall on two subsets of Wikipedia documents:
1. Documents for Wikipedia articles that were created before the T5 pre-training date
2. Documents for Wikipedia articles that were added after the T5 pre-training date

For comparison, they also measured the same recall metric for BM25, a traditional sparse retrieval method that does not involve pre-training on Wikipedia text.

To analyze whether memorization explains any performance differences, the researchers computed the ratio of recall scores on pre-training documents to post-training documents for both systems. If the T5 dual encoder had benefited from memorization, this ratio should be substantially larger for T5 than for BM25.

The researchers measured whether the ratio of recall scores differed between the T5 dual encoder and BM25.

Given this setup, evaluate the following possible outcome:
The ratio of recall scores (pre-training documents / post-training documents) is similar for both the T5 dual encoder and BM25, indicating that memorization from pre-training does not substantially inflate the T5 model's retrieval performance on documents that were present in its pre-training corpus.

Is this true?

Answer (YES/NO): YES